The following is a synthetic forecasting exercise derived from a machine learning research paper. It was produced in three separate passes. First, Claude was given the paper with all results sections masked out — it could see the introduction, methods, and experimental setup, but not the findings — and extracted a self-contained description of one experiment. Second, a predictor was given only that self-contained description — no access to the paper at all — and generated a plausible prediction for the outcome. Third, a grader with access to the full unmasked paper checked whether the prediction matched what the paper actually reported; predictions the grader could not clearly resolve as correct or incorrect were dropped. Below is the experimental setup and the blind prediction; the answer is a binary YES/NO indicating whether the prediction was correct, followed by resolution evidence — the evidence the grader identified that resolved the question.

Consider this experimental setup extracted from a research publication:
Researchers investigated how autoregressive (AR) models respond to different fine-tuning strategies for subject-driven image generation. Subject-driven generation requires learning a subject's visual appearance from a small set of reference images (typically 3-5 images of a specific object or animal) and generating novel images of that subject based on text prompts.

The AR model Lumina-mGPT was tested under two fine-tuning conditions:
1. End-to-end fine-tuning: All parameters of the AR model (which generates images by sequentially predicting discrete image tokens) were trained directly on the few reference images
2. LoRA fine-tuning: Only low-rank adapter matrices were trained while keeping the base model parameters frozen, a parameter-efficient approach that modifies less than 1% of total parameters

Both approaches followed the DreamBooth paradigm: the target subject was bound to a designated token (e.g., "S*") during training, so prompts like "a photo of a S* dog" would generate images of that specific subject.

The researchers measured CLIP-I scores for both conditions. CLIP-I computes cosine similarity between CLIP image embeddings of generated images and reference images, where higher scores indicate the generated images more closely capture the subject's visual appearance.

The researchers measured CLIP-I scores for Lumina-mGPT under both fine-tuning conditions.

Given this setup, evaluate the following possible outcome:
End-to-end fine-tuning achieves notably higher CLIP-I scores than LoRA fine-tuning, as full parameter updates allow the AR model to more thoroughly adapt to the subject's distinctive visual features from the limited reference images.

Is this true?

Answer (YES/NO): NO